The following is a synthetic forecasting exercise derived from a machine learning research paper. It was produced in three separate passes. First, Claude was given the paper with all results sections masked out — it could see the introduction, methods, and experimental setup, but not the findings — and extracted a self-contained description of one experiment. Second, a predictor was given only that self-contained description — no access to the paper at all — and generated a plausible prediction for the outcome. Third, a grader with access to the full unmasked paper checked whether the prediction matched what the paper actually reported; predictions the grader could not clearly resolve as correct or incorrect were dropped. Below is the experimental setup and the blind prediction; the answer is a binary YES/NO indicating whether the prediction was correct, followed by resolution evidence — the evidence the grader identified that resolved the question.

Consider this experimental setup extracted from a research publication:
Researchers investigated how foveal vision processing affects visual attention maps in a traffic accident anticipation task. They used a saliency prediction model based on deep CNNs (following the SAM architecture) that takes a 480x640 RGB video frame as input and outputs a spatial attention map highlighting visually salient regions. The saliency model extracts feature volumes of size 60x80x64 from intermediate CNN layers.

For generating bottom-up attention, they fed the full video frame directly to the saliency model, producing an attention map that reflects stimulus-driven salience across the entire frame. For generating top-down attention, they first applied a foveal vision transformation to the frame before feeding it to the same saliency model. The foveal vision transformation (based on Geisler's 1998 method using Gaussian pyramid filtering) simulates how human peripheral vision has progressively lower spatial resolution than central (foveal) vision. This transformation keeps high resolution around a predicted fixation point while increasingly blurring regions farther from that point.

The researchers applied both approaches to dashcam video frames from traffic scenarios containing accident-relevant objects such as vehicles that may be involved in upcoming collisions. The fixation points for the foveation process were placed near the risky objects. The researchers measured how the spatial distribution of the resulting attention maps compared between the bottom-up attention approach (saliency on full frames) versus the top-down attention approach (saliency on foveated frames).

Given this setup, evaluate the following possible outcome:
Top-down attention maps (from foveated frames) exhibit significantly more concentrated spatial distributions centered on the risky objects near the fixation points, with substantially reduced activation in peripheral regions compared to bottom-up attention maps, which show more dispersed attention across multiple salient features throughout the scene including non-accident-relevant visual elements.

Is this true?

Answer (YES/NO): YES